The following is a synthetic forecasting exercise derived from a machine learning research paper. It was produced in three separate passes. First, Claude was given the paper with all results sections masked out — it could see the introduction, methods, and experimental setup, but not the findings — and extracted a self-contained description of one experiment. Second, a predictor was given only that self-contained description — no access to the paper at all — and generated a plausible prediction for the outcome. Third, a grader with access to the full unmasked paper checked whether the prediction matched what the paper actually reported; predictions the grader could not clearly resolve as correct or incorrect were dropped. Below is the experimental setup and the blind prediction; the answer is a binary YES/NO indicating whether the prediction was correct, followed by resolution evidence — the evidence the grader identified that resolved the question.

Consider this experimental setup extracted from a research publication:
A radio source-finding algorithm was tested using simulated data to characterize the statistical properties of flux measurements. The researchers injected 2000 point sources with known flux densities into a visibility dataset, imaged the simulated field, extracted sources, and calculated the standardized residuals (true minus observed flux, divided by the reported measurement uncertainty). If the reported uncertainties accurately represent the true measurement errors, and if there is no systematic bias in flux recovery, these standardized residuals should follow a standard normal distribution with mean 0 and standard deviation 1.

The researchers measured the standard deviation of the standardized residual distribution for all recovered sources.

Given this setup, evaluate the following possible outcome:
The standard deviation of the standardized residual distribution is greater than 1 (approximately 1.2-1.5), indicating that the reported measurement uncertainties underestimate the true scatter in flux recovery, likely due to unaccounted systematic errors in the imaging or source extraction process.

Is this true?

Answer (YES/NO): NO